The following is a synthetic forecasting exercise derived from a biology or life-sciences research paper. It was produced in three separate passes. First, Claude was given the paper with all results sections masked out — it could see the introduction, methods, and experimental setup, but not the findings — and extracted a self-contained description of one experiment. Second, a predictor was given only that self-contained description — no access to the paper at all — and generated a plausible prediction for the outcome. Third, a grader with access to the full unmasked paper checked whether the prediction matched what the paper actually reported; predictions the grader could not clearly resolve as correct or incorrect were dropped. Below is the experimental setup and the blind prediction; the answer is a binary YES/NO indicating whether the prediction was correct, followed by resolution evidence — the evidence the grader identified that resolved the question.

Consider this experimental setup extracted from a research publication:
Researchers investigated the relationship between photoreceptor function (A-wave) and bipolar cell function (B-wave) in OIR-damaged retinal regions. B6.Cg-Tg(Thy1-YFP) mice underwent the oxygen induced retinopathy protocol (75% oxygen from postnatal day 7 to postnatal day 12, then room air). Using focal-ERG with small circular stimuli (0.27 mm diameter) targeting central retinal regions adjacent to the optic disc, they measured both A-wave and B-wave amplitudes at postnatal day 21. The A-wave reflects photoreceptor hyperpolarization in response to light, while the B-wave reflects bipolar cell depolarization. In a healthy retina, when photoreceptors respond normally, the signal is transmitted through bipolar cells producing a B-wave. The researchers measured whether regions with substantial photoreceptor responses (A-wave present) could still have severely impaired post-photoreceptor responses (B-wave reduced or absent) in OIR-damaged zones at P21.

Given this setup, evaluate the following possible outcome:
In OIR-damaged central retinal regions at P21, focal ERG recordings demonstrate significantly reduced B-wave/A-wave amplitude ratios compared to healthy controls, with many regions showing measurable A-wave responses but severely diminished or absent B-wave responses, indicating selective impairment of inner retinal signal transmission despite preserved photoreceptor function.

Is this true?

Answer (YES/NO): YES